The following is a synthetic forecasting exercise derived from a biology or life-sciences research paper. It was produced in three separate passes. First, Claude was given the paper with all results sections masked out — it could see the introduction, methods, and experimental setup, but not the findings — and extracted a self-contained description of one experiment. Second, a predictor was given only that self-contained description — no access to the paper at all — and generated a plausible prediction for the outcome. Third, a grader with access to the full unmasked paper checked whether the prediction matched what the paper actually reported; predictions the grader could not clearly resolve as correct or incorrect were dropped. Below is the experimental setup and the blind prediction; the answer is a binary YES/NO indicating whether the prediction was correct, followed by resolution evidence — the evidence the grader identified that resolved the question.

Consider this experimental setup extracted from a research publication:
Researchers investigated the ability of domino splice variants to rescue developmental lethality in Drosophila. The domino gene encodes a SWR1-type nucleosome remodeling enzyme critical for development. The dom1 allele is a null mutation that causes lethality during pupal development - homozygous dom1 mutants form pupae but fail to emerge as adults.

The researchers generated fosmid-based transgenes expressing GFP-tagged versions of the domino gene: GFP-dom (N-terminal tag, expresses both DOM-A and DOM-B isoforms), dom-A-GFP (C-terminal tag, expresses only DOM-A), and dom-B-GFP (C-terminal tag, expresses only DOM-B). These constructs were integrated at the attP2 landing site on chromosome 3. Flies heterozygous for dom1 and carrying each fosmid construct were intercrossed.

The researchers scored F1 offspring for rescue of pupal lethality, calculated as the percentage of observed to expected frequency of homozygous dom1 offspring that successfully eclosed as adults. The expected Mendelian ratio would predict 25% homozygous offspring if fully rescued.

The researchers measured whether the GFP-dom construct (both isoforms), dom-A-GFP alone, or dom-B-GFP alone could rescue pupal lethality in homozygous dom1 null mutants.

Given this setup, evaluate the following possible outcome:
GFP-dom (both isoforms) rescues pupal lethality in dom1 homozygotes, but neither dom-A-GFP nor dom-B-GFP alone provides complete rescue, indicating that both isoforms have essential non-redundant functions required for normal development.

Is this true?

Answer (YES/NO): NO